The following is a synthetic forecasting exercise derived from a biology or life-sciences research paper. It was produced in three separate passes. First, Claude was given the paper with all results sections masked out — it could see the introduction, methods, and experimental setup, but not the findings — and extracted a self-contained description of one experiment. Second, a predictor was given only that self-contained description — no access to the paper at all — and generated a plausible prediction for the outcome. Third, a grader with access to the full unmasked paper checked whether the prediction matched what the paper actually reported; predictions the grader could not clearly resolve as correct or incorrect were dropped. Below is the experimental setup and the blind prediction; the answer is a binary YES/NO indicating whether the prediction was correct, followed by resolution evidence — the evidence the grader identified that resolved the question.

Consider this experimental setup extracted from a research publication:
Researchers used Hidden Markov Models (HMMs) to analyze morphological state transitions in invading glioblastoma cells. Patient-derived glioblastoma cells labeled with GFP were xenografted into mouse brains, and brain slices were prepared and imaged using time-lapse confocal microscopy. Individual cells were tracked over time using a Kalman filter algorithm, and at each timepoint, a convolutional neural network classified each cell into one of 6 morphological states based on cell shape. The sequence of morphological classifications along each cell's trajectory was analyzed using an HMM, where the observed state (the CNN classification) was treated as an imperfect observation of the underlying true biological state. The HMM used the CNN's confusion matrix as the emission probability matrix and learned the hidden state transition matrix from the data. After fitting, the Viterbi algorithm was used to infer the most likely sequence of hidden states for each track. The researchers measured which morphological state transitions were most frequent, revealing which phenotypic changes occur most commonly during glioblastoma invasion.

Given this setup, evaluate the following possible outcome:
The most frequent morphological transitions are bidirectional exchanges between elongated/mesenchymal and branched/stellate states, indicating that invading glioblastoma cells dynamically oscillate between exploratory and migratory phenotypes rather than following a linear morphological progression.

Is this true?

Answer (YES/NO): NO